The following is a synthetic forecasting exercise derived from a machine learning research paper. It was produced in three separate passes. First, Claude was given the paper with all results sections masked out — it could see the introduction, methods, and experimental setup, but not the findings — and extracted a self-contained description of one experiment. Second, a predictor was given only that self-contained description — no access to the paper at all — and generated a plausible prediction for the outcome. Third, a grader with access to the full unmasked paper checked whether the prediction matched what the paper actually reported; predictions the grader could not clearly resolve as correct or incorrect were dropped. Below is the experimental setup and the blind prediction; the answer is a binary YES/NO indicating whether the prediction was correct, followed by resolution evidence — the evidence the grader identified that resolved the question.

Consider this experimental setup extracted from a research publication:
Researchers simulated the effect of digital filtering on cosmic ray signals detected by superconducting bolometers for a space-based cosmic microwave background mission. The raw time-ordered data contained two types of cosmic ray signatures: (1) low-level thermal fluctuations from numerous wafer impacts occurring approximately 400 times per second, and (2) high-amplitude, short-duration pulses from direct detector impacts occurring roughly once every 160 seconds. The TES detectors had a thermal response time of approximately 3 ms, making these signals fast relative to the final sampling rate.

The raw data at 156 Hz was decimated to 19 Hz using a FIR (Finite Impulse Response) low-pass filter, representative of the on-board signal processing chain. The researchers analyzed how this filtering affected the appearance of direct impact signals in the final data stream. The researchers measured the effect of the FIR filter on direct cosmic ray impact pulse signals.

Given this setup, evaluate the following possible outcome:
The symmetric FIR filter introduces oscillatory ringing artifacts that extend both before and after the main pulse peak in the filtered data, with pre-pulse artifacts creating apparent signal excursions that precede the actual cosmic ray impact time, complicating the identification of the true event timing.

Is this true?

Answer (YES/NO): NO